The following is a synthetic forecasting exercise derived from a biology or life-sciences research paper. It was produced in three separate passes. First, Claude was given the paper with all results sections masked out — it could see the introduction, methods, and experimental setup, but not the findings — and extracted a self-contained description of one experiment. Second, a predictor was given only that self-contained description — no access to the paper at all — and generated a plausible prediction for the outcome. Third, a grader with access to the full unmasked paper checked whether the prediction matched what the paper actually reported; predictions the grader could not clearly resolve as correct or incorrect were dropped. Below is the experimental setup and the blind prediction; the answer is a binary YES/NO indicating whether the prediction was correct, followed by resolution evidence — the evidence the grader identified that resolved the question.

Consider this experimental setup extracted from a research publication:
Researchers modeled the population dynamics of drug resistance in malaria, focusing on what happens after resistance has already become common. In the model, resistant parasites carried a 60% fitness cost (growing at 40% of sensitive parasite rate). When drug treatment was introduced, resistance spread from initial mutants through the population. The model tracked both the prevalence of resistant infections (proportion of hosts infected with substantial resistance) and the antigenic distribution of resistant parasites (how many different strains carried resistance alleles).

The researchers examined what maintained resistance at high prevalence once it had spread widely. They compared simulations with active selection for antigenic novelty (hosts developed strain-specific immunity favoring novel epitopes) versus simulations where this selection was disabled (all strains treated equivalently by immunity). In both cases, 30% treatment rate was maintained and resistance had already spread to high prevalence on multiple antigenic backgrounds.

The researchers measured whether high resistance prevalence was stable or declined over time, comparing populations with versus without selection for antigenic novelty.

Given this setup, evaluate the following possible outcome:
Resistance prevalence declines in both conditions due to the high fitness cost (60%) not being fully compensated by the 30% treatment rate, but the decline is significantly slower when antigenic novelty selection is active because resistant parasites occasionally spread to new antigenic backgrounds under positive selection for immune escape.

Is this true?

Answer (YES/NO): NO